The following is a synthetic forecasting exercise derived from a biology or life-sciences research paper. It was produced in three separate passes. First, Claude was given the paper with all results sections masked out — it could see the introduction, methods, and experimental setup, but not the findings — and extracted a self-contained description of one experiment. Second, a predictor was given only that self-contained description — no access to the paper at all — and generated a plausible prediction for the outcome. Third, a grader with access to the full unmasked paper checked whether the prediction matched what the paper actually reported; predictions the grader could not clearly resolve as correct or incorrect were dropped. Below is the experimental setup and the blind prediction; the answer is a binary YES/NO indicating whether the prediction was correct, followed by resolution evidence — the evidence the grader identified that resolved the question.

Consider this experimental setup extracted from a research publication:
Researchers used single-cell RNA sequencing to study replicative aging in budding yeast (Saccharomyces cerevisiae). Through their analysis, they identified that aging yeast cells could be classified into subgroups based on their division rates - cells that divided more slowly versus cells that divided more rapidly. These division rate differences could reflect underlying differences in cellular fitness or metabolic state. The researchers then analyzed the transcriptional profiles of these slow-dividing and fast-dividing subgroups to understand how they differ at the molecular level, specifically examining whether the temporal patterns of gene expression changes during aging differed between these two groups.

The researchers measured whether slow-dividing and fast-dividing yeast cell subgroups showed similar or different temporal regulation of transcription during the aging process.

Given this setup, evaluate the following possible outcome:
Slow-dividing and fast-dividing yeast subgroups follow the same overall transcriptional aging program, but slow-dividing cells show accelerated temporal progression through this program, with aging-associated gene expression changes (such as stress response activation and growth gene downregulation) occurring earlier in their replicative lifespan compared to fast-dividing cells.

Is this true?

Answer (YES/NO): NO